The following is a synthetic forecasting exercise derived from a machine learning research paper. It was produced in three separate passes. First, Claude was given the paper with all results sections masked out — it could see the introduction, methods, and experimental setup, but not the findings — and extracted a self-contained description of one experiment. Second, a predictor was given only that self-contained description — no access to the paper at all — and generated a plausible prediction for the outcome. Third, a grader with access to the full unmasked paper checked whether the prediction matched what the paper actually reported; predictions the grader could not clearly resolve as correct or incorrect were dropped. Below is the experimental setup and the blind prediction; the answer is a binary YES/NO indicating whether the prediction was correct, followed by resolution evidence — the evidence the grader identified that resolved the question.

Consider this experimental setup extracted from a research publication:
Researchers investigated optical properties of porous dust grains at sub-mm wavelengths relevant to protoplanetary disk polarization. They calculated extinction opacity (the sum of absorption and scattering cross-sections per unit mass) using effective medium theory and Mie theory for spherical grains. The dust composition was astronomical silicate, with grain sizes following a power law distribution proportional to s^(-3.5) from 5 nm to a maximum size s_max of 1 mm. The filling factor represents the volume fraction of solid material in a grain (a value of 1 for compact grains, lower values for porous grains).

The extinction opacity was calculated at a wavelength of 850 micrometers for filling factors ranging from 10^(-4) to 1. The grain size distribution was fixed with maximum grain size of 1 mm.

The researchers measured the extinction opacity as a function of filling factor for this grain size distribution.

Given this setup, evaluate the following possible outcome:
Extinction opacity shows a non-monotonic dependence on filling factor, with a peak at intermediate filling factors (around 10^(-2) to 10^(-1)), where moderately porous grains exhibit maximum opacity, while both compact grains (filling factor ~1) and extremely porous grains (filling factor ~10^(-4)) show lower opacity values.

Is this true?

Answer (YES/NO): YES